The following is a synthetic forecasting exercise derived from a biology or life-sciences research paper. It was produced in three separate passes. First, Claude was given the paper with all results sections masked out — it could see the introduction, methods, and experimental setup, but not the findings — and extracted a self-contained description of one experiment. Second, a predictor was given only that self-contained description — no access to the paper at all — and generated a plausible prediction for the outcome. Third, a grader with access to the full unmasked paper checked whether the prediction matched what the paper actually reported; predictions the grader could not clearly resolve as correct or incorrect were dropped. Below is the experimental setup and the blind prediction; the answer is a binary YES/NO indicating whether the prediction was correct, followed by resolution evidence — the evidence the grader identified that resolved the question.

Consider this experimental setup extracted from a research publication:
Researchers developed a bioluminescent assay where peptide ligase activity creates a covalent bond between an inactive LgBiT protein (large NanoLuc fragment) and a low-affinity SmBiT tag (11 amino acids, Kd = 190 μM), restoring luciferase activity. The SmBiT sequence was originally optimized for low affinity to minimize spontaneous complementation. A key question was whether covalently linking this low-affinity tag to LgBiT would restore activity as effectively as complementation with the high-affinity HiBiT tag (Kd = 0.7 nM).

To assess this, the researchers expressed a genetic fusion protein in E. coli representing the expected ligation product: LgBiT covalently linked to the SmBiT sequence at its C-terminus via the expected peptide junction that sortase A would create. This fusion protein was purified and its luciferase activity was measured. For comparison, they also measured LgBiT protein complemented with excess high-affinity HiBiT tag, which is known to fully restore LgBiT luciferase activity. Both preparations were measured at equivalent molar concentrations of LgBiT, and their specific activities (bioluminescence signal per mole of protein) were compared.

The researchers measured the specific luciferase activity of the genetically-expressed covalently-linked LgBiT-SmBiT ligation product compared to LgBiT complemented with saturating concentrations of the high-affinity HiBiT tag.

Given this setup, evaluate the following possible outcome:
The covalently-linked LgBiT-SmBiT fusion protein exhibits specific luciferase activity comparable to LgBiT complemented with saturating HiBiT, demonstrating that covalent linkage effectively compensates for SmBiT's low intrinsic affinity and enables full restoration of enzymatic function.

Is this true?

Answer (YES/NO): YES